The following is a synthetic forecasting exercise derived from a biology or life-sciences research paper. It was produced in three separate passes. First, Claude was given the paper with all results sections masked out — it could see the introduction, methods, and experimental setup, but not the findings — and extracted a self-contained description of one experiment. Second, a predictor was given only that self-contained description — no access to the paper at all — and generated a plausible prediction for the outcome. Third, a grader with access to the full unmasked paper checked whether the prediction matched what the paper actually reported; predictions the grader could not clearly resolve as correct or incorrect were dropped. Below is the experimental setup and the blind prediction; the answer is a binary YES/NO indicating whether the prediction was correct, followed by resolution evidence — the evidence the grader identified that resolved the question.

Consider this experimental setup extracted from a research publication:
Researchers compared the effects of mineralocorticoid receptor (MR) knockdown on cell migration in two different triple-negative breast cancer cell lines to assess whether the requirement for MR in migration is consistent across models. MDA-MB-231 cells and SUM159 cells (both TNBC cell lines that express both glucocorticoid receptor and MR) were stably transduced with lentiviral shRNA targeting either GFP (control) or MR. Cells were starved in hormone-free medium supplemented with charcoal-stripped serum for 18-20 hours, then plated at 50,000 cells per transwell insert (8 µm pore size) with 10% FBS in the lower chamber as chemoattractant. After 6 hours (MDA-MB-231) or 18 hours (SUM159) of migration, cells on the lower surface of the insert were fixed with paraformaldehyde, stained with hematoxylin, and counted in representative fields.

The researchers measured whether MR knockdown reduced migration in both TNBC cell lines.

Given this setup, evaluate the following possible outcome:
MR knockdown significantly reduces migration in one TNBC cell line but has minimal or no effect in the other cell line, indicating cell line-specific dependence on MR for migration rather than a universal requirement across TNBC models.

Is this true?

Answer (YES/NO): NO